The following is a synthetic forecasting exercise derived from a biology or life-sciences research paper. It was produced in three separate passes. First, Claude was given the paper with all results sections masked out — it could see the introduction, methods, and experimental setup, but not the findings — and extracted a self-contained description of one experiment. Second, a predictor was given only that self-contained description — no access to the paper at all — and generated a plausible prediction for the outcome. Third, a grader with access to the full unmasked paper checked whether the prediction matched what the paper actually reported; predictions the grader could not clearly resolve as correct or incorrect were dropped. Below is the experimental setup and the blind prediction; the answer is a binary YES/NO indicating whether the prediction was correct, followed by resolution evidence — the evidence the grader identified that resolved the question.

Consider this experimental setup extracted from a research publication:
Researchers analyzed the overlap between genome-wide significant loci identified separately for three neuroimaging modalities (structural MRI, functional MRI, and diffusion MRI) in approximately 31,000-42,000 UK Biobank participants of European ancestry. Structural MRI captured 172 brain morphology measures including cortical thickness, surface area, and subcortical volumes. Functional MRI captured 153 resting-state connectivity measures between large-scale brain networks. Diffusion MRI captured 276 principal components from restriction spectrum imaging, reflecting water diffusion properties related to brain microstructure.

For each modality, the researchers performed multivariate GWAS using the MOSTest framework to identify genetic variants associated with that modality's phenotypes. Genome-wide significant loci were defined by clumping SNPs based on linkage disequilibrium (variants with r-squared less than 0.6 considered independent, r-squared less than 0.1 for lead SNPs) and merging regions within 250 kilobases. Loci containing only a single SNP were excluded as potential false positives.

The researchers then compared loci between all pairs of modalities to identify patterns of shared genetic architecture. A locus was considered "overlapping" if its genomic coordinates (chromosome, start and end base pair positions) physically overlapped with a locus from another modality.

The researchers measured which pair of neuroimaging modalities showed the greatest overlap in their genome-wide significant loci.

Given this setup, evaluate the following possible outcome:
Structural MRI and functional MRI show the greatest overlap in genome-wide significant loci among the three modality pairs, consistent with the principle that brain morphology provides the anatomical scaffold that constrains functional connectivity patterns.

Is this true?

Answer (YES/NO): NO